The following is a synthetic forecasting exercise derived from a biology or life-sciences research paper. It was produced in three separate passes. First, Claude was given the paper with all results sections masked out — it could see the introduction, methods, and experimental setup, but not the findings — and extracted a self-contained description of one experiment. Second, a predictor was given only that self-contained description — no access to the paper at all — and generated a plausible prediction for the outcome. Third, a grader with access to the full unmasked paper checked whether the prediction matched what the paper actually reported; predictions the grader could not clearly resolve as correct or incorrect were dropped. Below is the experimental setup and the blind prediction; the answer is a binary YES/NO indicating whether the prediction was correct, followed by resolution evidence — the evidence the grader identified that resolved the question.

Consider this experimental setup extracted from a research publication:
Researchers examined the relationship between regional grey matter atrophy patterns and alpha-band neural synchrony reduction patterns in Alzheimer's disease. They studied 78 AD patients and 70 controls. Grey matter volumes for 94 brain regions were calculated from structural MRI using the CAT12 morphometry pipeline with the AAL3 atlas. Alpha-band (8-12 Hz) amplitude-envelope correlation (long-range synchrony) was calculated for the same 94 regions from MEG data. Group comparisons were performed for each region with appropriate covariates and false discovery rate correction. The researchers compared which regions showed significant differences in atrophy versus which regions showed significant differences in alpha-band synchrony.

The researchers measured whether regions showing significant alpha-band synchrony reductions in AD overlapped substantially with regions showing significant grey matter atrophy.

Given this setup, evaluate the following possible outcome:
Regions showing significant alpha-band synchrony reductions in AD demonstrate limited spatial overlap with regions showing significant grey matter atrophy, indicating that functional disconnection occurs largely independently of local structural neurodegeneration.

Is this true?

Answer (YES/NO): YES